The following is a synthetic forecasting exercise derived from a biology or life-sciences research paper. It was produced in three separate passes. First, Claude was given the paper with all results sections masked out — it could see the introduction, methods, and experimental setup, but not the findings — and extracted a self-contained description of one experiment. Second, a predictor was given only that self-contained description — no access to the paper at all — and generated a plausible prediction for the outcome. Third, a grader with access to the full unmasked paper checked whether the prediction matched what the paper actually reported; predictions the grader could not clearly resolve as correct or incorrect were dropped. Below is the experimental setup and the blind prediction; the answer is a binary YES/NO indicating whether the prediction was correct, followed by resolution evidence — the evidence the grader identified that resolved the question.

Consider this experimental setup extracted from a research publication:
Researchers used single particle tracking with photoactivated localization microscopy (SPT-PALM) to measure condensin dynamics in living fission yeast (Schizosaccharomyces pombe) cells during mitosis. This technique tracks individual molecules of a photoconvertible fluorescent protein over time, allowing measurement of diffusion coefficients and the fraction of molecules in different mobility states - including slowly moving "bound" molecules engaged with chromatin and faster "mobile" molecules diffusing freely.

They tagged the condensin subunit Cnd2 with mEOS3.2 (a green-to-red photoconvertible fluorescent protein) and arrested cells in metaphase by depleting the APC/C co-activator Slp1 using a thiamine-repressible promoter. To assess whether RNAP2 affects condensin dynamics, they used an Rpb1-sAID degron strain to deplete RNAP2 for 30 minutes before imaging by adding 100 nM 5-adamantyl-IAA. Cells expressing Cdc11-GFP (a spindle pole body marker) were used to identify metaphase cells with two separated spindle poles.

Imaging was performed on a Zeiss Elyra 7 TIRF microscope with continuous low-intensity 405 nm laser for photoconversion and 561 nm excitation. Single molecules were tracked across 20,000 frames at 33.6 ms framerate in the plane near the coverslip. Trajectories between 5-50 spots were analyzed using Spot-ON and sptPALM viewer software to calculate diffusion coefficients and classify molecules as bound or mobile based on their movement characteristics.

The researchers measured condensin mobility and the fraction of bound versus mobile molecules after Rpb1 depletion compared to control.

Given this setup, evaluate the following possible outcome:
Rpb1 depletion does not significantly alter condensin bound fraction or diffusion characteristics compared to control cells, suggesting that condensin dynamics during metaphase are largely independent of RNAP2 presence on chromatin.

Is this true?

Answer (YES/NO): YES